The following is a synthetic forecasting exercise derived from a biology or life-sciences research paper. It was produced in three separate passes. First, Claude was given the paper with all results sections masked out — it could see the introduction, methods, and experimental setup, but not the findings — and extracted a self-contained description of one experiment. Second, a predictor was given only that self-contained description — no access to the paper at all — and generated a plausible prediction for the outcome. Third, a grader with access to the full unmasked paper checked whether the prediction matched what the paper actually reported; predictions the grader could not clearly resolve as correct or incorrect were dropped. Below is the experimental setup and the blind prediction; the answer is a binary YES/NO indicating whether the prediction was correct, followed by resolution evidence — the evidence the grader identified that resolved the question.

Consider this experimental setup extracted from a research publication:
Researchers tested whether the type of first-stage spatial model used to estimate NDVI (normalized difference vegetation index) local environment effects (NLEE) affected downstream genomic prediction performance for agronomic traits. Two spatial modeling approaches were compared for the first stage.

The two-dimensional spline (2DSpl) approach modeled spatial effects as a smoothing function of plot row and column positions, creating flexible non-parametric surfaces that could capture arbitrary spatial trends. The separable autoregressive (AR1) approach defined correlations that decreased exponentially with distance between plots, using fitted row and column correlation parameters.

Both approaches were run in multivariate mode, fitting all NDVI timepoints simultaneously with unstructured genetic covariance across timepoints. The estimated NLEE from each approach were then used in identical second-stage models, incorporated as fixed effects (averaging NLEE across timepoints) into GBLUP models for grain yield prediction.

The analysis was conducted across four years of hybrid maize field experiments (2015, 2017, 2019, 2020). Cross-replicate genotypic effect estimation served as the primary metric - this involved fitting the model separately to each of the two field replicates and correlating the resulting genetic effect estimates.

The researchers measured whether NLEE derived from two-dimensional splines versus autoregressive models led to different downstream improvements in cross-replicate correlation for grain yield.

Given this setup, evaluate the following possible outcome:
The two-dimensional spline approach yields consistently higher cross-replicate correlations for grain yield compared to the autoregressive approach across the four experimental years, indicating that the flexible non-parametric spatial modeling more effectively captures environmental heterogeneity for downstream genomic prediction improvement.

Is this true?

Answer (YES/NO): NO